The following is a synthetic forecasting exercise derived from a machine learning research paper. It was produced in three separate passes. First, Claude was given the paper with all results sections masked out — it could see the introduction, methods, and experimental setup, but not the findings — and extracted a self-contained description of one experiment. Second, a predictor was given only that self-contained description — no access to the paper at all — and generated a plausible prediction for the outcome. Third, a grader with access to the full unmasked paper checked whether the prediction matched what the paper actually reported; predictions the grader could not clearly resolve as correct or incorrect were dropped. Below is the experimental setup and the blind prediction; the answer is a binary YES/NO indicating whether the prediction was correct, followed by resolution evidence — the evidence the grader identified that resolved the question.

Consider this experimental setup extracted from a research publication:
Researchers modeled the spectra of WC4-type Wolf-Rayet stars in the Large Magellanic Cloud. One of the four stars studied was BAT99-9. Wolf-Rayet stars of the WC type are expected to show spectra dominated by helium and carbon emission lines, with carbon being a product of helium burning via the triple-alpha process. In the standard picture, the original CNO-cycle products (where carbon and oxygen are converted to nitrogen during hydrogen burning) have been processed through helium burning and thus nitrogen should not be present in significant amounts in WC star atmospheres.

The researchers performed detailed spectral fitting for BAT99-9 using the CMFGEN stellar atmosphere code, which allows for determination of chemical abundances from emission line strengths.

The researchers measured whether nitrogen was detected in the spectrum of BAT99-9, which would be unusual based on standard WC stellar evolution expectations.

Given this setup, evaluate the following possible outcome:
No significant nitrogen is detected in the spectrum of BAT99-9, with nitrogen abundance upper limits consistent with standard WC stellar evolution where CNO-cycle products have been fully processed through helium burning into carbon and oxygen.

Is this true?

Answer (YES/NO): NO